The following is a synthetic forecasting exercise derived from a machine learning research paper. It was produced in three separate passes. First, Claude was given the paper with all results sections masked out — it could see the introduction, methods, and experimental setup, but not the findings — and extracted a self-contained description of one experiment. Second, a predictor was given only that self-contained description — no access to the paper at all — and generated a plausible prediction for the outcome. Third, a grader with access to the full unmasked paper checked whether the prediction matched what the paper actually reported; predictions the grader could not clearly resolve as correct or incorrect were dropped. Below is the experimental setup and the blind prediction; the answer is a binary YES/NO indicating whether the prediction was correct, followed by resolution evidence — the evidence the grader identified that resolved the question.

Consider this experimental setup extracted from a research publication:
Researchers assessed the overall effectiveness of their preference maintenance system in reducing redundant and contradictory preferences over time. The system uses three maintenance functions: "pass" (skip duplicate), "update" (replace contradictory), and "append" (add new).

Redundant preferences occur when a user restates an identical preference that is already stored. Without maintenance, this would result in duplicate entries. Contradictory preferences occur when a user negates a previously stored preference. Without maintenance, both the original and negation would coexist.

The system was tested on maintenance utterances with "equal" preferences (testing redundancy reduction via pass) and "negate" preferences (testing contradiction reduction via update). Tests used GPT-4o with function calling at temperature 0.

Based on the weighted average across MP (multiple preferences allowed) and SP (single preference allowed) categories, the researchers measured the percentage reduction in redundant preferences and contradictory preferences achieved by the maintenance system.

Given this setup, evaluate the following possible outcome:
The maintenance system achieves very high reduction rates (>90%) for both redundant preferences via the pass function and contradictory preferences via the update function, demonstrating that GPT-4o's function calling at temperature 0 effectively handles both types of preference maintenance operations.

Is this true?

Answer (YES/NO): YES